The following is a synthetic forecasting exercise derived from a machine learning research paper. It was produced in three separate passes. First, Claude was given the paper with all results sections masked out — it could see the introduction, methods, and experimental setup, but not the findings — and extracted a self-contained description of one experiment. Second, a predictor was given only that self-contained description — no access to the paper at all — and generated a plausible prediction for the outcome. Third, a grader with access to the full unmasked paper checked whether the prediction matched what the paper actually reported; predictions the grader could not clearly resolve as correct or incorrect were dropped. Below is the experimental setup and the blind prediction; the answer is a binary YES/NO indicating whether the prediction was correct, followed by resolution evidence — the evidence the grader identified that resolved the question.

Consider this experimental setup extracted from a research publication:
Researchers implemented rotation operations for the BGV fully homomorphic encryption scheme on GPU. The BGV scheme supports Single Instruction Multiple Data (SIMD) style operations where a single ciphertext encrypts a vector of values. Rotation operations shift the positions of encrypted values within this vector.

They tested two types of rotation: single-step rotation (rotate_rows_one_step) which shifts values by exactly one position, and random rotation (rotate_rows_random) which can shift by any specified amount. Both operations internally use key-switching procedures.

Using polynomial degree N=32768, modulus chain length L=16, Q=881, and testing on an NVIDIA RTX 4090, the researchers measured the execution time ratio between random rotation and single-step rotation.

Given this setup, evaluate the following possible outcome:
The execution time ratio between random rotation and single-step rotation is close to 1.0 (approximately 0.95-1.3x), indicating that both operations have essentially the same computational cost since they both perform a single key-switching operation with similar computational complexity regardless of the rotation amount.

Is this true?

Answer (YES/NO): NO